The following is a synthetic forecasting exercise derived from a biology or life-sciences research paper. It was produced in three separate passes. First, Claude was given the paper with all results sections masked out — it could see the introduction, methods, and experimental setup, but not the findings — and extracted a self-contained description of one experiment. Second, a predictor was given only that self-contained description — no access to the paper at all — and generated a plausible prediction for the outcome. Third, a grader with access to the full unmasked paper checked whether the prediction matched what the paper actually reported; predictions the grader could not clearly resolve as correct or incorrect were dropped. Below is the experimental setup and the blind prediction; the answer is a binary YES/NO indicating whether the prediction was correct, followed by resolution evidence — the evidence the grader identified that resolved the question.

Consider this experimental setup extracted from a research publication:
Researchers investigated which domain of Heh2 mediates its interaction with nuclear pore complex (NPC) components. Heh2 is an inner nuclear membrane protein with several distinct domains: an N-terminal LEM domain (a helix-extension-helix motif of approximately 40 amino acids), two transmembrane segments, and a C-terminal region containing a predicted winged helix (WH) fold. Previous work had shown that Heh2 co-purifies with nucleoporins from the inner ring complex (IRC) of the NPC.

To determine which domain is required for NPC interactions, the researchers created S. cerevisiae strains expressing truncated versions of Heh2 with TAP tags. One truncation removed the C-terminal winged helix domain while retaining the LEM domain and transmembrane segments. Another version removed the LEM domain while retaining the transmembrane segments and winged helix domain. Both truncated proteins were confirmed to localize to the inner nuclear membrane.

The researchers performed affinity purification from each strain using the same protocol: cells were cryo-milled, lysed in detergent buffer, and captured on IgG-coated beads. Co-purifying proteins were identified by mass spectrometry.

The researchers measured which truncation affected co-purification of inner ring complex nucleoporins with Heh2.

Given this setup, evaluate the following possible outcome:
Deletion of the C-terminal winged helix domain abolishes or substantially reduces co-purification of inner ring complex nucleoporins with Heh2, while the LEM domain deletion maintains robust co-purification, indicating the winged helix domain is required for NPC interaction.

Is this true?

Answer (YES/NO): YES